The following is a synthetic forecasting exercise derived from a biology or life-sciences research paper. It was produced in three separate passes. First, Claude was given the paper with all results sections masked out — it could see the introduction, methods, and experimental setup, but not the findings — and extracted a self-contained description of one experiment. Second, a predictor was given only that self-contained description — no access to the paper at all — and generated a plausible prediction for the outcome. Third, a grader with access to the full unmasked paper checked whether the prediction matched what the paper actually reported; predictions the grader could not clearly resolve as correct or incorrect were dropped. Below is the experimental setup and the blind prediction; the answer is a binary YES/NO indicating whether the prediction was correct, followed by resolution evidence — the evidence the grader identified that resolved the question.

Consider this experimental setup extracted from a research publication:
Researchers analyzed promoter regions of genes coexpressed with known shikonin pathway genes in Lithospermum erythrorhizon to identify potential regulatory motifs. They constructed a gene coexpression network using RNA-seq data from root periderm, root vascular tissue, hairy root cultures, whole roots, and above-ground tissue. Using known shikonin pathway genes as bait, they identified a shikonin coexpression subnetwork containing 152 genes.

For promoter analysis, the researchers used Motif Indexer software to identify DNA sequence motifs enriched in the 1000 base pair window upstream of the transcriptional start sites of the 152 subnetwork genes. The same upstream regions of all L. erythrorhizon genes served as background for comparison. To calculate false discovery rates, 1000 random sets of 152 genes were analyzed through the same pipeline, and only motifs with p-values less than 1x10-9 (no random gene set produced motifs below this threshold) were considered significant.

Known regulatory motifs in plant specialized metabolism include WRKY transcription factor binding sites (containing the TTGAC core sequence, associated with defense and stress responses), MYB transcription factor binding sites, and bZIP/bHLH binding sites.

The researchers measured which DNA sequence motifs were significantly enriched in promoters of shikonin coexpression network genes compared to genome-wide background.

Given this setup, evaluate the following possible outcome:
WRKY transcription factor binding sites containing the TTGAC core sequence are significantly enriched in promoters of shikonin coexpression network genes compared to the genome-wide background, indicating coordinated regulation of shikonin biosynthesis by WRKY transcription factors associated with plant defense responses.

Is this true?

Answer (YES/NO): YES